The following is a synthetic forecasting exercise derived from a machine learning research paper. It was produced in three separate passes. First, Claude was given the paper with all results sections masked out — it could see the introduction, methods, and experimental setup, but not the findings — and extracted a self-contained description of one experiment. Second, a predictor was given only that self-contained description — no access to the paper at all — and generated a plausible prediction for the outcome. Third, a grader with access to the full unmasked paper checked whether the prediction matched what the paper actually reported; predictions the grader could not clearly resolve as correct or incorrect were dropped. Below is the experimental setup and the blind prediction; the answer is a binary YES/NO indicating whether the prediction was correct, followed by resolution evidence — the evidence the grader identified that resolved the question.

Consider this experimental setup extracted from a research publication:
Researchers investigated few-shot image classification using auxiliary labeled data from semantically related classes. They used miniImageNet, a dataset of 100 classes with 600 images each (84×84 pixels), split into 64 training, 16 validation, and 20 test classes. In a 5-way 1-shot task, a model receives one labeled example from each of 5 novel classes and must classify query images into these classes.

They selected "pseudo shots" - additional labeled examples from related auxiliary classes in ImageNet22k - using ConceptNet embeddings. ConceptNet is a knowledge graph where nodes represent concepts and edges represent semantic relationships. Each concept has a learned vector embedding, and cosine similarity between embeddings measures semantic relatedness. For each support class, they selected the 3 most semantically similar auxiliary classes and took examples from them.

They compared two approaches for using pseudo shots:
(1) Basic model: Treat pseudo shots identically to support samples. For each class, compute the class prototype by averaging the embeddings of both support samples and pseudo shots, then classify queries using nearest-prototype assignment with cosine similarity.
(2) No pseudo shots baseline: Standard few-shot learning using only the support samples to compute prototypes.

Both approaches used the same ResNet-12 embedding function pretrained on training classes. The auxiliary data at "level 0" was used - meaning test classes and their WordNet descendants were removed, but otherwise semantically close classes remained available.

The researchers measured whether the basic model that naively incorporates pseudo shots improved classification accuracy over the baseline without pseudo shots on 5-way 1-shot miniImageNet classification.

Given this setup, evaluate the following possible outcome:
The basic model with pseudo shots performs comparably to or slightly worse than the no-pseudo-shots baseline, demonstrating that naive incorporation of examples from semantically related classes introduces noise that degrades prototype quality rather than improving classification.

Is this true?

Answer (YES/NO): NO